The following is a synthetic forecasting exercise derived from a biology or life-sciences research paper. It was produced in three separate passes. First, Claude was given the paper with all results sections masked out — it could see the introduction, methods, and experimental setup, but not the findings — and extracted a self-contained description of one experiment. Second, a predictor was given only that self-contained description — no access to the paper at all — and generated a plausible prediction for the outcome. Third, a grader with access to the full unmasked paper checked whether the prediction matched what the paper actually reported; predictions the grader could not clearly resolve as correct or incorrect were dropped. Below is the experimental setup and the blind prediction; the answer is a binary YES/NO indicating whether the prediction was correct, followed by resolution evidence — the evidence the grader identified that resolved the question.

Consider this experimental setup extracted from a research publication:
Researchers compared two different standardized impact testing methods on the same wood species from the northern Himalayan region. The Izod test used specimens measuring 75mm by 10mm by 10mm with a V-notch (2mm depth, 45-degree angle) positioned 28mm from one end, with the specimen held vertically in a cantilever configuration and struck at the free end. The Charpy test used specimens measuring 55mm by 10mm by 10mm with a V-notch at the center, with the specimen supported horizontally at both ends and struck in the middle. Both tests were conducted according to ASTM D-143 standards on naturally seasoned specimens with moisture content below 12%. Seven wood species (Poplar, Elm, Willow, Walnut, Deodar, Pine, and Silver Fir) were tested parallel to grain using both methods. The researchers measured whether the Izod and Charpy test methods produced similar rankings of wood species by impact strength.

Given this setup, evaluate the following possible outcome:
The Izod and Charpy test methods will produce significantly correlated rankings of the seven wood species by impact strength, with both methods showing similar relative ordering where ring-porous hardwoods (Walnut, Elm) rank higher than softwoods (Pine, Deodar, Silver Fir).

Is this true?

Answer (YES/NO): YES